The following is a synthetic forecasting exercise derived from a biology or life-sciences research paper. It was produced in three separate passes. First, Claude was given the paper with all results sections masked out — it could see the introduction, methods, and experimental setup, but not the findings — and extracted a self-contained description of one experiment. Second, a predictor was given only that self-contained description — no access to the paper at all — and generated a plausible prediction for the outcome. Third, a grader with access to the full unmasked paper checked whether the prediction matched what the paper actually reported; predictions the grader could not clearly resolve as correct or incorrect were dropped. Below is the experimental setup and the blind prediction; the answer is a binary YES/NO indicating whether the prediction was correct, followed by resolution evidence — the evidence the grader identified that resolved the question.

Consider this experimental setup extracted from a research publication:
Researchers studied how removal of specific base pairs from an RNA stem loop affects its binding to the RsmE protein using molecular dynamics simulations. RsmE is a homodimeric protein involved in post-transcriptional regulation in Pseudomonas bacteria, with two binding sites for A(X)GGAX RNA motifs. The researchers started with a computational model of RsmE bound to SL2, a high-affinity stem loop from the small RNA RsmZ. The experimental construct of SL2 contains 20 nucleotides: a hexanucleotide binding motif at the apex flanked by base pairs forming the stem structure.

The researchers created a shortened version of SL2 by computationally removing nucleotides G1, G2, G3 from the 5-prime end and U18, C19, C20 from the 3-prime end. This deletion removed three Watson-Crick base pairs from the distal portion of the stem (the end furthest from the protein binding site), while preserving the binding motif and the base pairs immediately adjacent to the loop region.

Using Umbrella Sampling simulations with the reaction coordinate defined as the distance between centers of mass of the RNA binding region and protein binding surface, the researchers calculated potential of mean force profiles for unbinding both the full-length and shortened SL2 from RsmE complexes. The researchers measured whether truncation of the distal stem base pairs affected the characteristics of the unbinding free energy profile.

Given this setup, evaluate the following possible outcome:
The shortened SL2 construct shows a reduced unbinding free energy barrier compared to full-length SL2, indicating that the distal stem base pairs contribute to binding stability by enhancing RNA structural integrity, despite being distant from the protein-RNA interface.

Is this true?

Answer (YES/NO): NO